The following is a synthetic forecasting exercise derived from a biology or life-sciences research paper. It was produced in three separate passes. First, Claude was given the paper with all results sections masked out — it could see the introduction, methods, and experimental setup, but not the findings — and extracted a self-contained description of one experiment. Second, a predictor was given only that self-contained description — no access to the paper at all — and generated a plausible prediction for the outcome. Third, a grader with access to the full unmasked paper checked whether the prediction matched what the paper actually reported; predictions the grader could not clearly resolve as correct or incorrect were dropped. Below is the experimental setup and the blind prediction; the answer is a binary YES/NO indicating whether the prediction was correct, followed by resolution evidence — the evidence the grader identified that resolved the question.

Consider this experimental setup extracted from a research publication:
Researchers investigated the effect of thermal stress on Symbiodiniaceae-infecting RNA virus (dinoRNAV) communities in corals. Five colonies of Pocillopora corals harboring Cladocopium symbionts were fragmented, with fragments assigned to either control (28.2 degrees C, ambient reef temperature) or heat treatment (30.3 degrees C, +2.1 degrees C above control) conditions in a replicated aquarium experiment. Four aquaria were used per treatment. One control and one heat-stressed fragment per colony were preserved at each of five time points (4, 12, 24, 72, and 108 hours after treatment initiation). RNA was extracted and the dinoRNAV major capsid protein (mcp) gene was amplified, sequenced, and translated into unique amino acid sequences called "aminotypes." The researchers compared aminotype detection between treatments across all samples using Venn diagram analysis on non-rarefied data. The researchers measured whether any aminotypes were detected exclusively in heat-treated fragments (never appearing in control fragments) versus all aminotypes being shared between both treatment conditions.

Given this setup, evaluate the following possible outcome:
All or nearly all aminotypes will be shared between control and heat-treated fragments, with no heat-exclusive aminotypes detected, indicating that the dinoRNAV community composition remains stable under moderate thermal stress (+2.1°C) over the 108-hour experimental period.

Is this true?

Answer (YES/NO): NO